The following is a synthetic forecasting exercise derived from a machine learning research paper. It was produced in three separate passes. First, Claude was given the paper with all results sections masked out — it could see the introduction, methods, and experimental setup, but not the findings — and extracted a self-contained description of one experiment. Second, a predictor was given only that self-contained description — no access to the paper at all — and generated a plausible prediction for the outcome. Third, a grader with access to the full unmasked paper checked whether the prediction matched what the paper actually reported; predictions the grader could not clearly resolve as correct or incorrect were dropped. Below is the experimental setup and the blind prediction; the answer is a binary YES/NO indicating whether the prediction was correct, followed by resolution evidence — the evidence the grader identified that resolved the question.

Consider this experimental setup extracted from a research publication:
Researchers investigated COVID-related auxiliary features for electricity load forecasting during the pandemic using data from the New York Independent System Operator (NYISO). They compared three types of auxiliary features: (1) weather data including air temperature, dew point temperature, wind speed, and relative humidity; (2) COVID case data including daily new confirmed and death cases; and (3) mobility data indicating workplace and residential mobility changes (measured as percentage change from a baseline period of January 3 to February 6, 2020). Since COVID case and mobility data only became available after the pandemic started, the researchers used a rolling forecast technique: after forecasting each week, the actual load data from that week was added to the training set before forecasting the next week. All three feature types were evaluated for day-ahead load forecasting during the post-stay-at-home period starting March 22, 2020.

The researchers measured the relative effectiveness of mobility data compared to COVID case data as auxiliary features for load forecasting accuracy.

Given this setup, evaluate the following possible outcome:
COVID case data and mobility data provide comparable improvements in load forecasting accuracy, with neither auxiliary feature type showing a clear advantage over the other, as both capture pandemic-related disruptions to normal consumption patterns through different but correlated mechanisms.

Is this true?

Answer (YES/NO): NO